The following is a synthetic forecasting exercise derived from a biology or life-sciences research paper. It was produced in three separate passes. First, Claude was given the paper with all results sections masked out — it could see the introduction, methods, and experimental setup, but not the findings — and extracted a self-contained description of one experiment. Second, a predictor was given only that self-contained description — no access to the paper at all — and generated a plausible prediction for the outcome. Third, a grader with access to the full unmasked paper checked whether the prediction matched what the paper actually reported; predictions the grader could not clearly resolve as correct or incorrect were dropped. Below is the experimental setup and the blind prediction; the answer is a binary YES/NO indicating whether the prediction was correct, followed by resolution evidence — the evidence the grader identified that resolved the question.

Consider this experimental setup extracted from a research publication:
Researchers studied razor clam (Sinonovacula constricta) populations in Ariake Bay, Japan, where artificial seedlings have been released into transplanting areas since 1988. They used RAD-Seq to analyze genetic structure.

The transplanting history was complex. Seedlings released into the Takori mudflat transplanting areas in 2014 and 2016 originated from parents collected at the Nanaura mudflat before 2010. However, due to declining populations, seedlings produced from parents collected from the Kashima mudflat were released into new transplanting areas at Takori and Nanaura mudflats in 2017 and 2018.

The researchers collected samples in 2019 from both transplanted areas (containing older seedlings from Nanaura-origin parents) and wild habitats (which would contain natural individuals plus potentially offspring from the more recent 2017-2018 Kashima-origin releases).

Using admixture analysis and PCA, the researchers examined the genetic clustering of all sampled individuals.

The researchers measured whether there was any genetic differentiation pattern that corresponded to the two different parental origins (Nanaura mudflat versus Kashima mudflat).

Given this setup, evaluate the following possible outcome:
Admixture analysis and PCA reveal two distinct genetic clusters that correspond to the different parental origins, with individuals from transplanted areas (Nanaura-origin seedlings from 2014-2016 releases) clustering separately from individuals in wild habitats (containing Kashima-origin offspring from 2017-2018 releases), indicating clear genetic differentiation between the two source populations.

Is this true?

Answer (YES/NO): YES